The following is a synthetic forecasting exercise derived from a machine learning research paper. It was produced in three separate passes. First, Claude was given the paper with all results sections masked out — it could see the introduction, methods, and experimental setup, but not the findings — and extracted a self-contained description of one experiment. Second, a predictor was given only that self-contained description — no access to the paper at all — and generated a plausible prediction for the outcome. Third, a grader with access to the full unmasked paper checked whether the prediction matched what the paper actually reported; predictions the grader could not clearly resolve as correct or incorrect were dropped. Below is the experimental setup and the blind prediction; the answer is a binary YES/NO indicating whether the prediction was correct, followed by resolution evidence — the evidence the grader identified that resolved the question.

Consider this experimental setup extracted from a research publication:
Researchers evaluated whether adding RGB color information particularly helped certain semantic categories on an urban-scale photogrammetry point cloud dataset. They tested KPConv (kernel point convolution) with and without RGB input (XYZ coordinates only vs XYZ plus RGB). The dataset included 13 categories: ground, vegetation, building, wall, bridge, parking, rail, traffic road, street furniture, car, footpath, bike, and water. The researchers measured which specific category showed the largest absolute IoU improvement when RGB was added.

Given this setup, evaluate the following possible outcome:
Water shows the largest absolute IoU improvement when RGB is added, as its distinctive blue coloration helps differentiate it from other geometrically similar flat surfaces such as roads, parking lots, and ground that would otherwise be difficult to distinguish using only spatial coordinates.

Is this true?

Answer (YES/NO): NO